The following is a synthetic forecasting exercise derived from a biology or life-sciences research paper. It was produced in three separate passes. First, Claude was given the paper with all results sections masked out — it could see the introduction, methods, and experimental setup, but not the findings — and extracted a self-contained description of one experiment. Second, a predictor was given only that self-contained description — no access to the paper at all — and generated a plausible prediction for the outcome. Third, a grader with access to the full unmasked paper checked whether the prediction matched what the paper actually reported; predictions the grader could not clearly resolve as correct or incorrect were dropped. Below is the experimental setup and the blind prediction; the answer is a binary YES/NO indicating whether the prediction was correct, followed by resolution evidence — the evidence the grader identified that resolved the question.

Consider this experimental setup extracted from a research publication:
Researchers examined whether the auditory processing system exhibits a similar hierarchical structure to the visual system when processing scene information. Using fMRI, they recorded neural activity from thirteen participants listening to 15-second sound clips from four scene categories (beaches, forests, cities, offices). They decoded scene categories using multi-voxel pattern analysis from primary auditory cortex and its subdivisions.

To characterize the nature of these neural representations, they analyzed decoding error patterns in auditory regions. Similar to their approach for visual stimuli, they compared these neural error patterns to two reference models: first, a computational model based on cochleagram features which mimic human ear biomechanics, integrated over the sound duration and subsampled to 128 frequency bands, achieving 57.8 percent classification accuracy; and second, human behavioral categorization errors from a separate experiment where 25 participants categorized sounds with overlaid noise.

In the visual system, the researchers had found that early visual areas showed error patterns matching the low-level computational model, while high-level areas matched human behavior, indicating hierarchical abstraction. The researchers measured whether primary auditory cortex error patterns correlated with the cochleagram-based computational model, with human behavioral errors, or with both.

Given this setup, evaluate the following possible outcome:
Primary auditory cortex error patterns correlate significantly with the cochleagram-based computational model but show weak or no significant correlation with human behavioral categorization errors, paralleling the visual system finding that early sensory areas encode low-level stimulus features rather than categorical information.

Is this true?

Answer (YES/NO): NO